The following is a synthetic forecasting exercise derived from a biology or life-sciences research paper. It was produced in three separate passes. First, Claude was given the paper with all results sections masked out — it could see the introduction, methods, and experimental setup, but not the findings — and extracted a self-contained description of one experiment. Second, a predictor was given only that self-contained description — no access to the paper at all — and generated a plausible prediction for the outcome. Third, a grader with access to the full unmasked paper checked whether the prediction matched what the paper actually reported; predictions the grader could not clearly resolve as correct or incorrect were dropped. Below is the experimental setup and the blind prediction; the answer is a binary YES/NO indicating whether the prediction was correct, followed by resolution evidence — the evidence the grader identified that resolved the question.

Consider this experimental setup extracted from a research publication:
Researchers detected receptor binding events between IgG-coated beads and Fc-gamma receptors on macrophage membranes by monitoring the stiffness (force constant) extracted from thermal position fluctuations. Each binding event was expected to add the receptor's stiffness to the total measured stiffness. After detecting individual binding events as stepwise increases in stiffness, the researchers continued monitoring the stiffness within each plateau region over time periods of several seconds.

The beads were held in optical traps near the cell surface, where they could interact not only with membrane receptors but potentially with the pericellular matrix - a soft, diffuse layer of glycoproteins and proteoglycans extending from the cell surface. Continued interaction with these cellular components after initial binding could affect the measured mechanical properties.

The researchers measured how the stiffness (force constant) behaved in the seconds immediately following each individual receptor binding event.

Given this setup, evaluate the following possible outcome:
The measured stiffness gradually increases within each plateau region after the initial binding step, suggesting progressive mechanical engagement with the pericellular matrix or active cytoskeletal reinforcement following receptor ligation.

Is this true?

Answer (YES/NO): NO